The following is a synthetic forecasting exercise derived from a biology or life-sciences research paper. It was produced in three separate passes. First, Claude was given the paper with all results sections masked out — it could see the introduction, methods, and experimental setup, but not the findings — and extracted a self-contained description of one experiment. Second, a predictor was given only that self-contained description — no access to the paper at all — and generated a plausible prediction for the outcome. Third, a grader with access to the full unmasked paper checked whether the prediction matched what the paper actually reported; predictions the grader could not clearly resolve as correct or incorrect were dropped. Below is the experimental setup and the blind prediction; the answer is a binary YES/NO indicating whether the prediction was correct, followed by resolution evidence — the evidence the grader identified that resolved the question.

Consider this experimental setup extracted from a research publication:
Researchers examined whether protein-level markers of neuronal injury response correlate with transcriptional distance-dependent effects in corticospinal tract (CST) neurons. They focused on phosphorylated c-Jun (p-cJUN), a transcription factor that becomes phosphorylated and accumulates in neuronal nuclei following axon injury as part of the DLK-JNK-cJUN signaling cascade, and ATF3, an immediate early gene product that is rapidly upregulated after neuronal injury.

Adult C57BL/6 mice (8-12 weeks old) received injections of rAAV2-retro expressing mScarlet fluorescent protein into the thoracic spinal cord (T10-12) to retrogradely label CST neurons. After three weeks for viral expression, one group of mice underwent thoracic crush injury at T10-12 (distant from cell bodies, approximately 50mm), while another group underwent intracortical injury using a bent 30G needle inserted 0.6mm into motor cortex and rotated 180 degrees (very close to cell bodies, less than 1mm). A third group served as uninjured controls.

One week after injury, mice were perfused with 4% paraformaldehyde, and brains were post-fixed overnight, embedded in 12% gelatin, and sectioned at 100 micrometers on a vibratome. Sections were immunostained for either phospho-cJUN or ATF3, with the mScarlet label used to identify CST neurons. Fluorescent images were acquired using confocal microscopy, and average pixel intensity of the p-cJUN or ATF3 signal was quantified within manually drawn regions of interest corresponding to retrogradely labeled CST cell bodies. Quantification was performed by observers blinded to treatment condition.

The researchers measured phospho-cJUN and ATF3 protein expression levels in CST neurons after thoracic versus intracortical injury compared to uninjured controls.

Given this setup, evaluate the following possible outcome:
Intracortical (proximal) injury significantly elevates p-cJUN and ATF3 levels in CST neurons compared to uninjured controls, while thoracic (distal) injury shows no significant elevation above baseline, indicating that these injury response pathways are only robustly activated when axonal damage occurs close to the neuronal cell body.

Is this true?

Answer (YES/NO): YES